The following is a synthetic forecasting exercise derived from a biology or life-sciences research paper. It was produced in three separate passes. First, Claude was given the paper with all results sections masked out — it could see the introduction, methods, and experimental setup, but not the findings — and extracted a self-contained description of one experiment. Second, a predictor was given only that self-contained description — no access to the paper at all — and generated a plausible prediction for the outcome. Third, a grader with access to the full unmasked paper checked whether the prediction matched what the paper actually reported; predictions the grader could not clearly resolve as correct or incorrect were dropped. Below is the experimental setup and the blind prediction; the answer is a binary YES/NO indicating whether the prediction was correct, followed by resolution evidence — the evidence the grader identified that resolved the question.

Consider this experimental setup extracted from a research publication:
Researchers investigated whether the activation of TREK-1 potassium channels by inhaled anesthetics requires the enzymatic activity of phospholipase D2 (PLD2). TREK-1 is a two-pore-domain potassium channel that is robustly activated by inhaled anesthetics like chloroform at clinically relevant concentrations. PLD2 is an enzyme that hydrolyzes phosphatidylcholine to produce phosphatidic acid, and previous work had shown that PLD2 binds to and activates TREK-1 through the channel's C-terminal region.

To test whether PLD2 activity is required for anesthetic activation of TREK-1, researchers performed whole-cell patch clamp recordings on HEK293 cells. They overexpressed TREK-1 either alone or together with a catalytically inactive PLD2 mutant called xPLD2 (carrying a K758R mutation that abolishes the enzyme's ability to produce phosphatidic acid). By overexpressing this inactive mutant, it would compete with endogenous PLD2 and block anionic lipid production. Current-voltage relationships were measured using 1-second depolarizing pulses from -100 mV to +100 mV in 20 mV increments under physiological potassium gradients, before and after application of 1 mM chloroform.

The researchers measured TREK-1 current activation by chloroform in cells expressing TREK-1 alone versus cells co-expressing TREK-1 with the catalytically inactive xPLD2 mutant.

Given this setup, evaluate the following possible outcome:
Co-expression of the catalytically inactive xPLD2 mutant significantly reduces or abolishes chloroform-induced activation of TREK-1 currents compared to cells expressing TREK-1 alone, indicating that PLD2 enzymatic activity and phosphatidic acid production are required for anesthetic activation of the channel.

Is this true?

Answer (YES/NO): YES